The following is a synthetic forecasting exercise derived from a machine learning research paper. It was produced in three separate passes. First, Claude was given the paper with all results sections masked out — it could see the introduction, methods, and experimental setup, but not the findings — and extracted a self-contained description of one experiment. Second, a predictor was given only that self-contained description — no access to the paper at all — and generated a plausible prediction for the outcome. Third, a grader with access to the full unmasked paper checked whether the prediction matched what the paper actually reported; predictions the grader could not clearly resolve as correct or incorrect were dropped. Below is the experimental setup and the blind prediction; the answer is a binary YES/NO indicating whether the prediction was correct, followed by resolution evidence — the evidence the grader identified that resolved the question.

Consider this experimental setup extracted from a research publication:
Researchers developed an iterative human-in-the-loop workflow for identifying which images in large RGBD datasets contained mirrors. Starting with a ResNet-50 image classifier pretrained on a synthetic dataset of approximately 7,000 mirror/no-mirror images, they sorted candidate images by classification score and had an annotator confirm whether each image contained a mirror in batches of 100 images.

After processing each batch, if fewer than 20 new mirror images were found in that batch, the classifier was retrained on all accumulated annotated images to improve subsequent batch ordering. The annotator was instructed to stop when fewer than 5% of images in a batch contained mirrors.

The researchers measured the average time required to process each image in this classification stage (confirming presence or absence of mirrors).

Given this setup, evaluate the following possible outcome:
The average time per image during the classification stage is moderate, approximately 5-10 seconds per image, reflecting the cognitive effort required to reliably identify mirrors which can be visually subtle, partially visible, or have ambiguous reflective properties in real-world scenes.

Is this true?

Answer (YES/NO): NO